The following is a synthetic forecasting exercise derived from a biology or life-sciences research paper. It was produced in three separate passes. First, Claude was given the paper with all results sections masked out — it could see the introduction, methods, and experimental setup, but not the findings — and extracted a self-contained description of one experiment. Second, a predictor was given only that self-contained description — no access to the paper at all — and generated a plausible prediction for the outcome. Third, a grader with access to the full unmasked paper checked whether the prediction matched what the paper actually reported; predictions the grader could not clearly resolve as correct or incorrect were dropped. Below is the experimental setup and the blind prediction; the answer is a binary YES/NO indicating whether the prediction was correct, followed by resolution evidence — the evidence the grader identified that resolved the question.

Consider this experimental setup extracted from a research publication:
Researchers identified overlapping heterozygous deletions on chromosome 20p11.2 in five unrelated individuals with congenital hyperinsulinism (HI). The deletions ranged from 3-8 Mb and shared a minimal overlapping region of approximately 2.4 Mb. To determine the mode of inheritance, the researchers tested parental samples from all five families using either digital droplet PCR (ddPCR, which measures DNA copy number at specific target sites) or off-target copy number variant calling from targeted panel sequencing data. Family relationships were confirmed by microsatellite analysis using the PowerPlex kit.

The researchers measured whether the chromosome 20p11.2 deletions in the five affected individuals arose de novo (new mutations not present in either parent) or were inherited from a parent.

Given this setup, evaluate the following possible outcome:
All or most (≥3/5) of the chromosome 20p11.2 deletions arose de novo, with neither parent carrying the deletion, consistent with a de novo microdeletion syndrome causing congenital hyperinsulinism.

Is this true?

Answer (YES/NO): YES